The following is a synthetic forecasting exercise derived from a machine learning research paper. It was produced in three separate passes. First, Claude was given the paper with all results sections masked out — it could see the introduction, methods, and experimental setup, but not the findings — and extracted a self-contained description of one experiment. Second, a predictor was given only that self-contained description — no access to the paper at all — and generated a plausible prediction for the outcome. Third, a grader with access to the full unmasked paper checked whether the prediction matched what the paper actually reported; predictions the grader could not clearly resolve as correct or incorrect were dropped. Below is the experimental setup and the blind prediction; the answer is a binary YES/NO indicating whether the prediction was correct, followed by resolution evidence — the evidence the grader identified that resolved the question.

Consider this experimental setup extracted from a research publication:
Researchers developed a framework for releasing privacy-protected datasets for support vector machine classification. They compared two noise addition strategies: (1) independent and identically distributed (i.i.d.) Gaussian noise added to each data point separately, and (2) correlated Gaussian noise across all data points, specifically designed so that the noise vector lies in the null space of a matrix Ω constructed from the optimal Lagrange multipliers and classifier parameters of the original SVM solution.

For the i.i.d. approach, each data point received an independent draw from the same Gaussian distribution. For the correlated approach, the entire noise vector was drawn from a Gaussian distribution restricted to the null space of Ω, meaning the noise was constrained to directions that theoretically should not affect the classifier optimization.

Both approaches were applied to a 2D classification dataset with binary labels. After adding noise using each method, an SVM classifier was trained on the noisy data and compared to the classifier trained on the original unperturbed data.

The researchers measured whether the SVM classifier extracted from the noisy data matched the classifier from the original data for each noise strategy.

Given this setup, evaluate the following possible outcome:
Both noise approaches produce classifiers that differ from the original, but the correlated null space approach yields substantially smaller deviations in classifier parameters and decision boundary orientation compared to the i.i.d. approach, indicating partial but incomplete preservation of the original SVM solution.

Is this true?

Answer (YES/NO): NO